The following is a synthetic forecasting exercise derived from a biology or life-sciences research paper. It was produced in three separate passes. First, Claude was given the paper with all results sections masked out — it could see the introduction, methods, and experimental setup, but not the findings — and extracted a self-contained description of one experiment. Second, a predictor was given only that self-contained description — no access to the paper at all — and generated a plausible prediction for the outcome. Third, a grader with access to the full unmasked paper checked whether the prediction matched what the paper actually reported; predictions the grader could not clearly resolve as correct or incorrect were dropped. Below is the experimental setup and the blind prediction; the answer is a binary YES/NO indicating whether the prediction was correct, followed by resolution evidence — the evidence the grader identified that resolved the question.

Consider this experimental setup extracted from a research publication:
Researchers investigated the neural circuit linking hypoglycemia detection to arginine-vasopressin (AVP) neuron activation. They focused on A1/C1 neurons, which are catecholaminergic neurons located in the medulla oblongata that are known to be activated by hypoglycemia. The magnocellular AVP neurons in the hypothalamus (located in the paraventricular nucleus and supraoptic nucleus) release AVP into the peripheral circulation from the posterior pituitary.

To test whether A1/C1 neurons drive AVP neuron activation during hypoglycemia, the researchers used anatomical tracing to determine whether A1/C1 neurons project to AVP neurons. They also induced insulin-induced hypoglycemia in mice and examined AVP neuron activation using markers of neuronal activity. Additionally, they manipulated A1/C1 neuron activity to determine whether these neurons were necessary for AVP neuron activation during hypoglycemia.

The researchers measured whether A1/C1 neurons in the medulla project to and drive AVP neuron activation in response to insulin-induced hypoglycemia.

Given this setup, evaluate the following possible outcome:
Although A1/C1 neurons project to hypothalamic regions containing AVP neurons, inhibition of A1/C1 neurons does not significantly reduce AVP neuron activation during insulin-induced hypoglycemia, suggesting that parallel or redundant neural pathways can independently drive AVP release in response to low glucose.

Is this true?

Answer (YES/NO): NO